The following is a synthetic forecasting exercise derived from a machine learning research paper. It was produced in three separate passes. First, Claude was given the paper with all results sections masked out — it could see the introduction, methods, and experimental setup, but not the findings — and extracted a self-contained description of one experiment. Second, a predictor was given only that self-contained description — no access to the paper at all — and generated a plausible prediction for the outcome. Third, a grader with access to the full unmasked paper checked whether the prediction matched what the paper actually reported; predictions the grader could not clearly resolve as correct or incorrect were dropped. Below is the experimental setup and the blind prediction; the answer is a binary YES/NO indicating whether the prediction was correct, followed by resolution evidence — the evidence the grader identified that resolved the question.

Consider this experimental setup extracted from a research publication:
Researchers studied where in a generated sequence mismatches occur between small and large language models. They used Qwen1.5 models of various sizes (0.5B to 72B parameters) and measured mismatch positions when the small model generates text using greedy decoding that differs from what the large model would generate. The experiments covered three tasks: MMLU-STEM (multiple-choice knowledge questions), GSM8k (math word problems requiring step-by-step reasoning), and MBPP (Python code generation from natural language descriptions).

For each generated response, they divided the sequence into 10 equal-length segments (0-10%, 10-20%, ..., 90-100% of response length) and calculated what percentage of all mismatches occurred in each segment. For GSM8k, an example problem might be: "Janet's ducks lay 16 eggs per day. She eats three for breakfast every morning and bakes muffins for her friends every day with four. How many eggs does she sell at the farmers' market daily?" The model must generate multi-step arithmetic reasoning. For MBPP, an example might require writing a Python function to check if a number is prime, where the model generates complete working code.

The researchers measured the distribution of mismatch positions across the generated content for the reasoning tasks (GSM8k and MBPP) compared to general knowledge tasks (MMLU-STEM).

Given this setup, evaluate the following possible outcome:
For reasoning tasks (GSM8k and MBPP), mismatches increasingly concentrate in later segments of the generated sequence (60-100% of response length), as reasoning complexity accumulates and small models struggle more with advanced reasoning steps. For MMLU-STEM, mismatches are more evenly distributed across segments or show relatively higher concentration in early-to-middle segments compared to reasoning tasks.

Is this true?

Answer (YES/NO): NO